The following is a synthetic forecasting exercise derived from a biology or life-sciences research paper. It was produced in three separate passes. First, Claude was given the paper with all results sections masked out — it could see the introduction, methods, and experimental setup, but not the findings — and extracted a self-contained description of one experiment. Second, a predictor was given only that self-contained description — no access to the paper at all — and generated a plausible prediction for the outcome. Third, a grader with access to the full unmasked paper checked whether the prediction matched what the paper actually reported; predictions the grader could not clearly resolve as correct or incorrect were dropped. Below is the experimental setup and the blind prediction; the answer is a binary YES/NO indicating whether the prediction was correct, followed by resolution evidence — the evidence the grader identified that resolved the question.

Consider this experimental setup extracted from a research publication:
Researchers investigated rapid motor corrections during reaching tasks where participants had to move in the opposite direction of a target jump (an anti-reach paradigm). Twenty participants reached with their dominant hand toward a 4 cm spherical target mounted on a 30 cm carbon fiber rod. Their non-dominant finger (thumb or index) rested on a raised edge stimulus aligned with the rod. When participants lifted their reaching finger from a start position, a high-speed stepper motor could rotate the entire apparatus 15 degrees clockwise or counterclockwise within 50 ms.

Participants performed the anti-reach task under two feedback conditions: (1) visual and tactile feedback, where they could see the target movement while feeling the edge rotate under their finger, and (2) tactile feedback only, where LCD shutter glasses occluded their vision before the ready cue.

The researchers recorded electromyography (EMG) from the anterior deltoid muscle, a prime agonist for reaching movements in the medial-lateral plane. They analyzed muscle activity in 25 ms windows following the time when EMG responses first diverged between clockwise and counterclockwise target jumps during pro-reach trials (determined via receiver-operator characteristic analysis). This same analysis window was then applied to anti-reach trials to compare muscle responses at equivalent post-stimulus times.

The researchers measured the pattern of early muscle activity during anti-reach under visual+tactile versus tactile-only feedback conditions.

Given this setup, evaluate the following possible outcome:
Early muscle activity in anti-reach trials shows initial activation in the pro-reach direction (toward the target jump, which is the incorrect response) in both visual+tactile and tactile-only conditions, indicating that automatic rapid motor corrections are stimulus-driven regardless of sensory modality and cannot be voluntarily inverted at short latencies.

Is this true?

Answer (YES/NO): NO